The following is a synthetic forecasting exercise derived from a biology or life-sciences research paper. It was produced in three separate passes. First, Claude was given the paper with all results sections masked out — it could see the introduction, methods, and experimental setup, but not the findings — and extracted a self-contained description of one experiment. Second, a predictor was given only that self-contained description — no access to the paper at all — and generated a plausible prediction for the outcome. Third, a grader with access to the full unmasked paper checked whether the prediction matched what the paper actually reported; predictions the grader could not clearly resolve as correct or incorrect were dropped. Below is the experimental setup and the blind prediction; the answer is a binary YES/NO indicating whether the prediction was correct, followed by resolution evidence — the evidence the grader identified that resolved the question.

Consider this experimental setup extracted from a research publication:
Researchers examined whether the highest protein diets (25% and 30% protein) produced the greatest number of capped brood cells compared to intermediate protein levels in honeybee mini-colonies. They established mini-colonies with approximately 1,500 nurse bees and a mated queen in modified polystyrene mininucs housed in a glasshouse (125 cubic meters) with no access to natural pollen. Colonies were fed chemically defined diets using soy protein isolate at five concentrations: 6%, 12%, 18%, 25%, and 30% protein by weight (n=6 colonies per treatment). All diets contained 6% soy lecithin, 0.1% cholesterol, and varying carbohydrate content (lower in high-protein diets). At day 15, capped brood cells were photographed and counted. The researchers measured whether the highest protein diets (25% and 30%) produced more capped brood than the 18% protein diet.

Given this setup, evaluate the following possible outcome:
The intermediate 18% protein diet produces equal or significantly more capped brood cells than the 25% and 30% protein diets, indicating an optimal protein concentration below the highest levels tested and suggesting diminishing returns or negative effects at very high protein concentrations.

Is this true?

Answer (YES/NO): NO